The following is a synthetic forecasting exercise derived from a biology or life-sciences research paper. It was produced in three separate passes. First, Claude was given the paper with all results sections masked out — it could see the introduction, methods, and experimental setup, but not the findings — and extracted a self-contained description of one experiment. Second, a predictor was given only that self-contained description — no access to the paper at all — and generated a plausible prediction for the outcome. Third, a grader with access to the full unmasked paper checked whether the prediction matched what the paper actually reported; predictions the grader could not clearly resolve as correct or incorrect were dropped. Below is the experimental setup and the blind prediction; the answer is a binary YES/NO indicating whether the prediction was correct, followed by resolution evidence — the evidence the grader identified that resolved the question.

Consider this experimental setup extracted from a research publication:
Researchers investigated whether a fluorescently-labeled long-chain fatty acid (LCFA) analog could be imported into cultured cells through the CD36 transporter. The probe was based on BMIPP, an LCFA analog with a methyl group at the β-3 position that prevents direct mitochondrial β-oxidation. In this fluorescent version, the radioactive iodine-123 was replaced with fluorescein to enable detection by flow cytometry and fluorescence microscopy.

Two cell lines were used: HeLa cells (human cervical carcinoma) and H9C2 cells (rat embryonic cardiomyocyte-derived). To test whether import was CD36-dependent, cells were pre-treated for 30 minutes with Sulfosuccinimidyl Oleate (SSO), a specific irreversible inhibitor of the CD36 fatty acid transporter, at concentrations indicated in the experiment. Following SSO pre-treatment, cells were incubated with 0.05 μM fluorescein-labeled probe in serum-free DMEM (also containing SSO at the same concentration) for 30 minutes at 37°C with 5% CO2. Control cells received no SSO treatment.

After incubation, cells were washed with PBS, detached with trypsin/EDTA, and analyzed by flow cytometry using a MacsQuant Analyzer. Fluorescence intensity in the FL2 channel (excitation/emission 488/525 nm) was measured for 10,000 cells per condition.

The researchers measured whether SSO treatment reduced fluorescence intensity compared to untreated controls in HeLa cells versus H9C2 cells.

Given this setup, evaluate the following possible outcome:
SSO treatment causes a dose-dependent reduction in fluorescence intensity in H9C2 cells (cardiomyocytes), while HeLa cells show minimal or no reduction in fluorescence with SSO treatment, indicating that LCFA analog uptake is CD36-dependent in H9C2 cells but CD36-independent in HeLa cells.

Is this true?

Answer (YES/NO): NO